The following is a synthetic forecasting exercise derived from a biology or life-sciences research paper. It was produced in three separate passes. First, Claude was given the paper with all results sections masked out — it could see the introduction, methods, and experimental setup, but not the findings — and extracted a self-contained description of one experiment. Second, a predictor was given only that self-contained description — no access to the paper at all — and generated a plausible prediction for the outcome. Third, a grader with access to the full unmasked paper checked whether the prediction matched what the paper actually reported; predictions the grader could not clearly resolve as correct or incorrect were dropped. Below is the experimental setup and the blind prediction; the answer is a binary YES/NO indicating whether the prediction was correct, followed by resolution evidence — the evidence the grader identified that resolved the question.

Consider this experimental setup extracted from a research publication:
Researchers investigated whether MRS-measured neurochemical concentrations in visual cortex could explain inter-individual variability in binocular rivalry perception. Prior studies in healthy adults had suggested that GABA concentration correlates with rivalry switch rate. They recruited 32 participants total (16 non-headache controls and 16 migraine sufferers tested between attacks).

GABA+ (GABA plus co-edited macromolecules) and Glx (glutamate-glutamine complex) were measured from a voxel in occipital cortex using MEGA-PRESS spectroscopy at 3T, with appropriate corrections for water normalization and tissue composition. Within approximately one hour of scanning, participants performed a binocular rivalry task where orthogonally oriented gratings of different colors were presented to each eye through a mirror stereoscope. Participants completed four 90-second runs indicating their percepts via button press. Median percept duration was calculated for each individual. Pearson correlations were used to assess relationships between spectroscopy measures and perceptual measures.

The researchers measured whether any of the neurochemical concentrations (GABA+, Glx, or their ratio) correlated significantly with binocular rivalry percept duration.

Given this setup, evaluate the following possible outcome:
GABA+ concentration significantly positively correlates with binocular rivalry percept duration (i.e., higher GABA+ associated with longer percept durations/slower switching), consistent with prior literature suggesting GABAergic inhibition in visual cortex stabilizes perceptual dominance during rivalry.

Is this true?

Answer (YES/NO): NO